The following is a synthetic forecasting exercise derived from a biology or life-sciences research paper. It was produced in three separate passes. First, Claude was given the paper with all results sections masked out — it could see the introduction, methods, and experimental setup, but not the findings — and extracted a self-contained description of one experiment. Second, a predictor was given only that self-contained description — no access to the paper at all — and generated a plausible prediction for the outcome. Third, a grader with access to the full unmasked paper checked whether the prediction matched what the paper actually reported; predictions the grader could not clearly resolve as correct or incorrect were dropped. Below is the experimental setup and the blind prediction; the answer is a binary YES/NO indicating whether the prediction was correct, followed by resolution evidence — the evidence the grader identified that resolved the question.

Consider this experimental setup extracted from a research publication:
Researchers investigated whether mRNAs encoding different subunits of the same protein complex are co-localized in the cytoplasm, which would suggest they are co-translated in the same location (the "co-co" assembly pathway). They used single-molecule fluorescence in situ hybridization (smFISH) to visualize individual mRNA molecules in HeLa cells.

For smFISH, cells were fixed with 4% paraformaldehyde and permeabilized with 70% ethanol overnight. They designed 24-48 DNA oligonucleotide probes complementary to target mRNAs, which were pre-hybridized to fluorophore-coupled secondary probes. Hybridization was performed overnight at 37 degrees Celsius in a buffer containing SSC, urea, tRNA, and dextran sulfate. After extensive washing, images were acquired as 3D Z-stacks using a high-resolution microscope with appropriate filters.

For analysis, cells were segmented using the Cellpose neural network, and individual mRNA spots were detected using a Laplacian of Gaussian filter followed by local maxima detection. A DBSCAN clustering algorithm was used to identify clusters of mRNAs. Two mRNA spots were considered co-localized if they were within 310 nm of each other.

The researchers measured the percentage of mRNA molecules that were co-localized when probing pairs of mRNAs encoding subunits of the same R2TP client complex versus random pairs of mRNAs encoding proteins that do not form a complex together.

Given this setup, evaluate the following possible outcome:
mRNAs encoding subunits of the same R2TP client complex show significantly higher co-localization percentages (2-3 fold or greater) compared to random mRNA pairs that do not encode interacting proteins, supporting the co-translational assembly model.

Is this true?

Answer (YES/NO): NO